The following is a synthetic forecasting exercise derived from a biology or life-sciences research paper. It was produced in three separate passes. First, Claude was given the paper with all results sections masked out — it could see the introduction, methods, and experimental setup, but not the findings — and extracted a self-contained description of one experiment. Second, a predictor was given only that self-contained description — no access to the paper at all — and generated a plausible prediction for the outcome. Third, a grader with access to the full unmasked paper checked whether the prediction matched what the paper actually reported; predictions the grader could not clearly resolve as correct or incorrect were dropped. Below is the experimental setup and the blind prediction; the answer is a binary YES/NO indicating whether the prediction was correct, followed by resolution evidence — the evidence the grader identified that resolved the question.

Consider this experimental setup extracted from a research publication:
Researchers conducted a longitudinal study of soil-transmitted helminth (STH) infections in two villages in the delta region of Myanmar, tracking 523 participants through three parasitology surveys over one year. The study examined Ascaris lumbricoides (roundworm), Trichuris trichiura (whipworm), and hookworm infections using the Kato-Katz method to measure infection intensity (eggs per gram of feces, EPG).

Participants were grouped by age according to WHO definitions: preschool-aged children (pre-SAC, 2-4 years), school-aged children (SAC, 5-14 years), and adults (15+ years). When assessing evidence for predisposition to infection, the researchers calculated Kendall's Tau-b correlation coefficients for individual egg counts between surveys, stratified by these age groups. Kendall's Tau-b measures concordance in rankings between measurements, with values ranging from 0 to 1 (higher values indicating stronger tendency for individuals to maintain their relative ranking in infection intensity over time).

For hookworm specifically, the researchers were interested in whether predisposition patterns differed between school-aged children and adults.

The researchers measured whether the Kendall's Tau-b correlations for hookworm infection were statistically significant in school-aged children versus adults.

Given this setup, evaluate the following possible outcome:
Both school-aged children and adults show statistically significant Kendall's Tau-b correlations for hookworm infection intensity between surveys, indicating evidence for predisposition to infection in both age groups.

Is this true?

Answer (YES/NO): NO